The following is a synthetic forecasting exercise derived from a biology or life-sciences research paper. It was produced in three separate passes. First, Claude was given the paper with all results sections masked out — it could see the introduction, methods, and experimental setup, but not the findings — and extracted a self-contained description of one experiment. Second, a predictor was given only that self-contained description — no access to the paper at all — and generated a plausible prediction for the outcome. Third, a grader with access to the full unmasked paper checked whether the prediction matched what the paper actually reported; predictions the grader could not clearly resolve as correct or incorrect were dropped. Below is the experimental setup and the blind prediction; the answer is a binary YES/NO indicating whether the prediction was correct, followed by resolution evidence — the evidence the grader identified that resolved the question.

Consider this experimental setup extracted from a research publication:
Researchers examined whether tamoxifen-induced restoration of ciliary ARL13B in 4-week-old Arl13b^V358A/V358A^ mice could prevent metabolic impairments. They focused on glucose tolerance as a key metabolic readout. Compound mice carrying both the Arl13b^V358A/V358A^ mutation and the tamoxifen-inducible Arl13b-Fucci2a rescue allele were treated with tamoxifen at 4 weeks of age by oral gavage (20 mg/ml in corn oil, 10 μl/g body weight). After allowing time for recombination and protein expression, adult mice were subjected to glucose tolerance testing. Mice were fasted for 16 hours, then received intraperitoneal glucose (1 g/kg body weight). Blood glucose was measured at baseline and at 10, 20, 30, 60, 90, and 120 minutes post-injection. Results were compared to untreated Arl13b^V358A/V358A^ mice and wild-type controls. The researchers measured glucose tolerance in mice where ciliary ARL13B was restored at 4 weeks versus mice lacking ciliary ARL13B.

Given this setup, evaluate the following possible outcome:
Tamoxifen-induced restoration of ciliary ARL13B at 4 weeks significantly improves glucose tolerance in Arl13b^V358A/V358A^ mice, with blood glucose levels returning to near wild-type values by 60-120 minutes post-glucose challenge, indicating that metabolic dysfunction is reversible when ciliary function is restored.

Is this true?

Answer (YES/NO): YES